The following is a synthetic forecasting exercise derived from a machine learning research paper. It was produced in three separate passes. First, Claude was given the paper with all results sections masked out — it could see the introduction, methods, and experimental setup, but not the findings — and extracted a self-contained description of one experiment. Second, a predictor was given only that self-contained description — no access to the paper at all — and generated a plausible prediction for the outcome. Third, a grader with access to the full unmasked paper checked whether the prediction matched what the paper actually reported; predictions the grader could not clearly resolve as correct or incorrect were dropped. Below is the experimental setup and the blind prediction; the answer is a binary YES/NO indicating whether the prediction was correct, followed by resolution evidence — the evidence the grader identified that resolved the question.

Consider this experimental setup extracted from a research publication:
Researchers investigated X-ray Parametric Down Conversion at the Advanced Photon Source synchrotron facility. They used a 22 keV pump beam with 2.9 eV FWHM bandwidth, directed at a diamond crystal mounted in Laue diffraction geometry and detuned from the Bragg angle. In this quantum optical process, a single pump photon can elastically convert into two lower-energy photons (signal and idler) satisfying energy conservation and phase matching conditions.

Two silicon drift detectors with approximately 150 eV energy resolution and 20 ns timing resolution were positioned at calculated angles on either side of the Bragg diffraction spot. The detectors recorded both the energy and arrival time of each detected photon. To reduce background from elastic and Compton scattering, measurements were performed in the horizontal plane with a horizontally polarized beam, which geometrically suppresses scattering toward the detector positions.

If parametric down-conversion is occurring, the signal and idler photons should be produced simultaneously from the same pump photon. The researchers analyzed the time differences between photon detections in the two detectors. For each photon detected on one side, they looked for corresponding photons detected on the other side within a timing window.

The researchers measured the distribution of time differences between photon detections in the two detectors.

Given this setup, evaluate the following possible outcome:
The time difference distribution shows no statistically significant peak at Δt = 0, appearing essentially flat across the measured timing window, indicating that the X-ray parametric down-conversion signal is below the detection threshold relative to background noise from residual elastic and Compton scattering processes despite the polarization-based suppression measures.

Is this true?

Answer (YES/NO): NO